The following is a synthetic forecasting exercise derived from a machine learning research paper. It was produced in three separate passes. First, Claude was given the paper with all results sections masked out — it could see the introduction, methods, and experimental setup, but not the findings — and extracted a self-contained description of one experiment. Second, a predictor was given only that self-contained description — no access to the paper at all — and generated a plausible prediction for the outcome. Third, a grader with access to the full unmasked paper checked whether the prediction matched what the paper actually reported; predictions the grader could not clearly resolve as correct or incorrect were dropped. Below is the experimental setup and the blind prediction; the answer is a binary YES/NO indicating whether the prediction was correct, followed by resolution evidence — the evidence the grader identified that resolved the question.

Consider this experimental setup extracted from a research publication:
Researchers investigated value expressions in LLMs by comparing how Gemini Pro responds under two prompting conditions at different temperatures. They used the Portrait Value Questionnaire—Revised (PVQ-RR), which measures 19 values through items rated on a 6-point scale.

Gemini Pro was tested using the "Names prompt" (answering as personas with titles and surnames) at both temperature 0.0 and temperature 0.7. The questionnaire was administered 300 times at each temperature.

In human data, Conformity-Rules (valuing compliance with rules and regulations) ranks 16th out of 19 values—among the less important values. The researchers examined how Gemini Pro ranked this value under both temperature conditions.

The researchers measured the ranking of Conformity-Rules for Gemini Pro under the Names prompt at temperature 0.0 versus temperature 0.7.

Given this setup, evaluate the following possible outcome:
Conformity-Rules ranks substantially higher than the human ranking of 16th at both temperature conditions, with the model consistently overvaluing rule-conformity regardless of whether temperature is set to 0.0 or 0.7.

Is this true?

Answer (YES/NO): NO